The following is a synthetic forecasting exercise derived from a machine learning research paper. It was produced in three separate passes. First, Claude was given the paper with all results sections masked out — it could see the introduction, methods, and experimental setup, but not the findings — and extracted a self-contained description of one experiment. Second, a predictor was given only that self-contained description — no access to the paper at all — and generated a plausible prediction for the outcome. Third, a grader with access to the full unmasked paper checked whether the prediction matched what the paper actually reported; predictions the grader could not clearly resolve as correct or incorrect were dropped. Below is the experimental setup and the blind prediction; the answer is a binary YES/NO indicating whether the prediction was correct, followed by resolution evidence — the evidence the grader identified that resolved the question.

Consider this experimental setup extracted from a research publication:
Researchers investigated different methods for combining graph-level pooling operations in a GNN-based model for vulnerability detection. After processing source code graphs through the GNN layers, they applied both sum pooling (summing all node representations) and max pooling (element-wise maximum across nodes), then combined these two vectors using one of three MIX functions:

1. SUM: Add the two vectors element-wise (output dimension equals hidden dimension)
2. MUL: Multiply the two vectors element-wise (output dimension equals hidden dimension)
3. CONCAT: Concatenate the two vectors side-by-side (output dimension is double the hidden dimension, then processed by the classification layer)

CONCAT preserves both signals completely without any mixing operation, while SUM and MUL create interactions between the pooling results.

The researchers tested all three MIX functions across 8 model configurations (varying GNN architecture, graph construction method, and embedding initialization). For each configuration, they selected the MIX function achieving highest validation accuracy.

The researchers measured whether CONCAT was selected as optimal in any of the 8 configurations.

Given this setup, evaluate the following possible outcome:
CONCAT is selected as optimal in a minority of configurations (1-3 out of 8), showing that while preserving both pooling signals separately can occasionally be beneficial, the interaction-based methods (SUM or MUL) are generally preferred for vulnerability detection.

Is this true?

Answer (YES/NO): NO